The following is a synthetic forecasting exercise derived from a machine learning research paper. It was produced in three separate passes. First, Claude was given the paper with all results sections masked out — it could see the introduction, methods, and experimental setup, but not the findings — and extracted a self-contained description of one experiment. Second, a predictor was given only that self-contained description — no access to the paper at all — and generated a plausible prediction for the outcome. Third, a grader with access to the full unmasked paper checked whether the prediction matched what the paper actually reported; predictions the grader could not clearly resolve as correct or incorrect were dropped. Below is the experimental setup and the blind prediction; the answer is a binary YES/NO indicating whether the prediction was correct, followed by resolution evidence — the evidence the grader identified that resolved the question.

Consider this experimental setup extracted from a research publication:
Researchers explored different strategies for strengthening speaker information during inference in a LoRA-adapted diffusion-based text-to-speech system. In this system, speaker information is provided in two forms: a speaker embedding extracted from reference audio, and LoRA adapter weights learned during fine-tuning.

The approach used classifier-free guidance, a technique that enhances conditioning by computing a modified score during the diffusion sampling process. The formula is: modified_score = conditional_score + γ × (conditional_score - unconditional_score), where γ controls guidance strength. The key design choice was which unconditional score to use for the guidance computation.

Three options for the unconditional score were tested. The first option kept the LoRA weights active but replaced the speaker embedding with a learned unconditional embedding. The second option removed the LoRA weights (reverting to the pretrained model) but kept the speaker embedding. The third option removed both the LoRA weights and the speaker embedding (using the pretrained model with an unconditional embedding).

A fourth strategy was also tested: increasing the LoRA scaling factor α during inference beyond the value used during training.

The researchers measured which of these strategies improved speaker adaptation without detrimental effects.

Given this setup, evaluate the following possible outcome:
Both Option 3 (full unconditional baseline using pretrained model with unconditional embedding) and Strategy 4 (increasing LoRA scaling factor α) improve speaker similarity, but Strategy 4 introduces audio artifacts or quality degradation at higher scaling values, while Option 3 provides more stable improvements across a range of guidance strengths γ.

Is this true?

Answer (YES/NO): NO